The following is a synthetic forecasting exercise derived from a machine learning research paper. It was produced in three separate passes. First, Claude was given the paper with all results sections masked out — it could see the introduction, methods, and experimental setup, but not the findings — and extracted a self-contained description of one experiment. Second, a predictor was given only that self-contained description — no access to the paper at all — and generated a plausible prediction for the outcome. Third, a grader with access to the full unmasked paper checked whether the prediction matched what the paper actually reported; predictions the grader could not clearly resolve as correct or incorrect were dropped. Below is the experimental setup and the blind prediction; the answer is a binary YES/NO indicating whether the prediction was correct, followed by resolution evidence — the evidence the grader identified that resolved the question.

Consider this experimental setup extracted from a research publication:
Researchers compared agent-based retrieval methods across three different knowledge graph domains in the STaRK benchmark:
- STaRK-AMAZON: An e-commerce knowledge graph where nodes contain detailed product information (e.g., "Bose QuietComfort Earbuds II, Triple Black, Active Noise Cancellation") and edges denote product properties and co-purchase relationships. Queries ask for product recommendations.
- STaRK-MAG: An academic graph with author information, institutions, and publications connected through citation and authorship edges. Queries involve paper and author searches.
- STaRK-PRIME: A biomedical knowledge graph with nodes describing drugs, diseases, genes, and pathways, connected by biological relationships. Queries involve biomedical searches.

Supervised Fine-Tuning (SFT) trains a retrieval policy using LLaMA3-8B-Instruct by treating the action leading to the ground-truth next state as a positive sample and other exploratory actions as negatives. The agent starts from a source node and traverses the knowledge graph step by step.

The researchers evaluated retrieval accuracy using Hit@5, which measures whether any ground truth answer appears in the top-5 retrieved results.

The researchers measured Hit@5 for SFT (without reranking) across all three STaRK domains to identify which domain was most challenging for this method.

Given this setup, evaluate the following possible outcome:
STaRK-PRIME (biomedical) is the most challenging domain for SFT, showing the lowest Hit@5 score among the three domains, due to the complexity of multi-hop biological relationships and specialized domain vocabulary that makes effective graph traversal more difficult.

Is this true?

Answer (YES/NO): NO